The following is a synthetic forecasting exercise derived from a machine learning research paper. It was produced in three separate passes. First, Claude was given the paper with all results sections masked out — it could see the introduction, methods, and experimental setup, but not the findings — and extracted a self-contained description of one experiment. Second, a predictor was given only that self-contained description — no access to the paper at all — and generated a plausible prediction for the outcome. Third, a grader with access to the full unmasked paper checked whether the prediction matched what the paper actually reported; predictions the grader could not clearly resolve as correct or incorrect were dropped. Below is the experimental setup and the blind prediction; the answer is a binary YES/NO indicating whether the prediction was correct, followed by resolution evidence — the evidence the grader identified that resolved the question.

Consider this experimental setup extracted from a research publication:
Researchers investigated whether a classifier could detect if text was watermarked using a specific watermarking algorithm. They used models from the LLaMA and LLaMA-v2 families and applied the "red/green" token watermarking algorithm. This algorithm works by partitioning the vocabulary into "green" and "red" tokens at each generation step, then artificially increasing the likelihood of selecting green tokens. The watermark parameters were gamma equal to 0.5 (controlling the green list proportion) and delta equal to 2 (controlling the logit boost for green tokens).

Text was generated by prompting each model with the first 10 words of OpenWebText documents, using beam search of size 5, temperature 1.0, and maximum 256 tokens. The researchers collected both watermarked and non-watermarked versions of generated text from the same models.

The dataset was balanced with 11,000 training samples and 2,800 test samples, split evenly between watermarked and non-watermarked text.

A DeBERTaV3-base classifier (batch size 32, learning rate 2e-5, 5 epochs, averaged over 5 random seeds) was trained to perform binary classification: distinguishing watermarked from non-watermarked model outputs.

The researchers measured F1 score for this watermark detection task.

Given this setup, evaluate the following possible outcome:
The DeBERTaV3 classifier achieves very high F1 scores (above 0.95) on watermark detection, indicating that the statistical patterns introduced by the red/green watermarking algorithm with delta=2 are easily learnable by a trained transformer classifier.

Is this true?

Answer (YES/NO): NO